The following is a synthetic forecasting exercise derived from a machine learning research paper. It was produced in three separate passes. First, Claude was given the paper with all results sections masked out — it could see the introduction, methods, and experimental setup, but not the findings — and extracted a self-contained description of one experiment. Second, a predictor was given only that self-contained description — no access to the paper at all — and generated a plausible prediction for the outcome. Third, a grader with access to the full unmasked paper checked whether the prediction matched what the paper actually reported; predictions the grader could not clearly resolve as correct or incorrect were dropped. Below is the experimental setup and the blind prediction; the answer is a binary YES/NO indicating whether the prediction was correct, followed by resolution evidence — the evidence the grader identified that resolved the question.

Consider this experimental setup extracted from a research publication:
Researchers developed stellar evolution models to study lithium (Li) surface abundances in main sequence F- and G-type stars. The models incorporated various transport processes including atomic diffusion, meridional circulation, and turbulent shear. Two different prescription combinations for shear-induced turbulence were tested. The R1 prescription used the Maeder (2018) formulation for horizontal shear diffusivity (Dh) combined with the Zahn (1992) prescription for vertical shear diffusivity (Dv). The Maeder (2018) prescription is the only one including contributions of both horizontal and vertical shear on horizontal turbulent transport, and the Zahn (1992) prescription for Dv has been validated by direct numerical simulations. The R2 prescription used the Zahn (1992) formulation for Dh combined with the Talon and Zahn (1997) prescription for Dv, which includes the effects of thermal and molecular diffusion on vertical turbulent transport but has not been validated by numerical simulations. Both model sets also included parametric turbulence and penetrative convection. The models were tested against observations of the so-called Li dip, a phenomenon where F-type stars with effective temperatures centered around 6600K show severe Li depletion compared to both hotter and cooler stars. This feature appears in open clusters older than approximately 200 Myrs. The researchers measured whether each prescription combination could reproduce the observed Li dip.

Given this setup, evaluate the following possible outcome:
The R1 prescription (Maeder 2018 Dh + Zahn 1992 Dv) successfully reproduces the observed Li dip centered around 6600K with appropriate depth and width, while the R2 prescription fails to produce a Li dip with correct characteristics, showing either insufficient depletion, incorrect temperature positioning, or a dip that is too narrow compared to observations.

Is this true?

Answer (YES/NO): NO